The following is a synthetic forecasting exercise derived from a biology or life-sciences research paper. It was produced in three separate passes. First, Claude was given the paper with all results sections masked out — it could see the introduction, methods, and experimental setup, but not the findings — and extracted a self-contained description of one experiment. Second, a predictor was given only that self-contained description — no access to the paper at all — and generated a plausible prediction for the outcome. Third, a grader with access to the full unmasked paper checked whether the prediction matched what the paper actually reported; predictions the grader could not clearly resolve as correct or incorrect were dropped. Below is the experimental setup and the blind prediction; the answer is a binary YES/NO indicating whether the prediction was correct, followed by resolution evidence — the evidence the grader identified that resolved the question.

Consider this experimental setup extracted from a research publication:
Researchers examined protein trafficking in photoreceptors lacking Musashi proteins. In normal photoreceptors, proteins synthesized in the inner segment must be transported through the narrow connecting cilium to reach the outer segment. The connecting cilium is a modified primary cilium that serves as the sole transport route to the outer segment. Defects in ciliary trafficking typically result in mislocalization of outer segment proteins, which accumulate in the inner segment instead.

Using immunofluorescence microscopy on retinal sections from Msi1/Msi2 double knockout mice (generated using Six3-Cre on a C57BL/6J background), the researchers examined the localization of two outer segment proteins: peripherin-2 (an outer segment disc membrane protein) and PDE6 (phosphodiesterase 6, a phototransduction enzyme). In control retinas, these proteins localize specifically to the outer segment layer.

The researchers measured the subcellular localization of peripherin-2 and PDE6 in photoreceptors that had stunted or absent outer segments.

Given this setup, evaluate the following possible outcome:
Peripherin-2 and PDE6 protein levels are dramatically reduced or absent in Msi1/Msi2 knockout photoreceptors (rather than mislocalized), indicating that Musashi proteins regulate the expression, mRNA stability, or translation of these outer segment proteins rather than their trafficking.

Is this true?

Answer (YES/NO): NO